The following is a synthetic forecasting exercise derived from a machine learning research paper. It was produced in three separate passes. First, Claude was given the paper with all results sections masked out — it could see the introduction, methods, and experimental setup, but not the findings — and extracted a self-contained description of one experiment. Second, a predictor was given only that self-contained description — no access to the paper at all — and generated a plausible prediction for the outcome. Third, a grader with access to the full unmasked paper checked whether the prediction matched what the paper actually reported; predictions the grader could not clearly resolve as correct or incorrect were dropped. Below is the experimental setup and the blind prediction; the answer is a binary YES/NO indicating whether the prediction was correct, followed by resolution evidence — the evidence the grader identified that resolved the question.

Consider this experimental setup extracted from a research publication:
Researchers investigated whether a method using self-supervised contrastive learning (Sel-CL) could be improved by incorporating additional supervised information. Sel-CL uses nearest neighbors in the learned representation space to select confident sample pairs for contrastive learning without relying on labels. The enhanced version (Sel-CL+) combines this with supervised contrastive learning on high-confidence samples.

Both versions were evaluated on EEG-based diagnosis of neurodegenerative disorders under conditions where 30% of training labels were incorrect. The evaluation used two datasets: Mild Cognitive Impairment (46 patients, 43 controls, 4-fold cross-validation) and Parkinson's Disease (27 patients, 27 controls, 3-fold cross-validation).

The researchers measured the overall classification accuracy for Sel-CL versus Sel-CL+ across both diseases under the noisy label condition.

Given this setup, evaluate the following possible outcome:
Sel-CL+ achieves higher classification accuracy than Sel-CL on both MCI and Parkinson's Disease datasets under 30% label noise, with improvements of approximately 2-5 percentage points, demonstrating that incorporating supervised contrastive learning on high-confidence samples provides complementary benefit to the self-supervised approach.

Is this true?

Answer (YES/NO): NO